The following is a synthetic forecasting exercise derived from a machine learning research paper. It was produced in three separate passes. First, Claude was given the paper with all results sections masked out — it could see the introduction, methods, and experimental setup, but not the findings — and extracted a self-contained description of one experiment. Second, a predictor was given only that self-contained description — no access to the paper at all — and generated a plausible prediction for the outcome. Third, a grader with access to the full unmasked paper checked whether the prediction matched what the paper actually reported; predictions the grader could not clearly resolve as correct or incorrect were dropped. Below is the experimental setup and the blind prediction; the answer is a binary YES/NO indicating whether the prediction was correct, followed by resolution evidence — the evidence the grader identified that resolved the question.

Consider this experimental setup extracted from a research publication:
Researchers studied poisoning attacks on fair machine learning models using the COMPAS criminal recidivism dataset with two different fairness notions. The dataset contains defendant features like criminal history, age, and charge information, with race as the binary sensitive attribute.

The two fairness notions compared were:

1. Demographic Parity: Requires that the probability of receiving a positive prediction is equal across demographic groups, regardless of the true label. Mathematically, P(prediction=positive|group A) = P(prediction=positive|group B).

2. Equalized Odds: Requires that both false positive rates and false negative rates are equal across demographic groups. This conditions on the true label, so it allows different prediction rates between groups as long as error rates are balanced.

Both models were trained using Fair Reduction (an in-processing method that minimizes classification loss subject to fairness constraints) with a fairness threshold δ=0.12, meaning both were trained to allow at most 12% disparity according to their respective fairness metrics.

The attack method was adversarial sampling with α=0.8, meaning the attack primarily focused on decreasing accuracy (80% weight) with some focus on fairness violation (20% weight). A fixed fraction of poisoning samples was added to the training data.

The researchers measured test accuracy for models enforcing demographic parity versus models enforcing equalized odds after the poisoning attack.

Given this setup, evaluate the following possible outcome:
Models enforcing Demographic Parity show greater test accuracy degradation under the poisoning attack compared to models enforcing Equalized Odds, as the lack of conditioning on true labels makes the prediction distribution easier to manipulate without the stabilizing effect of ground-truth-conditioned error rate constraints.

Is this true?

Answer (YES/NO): NO